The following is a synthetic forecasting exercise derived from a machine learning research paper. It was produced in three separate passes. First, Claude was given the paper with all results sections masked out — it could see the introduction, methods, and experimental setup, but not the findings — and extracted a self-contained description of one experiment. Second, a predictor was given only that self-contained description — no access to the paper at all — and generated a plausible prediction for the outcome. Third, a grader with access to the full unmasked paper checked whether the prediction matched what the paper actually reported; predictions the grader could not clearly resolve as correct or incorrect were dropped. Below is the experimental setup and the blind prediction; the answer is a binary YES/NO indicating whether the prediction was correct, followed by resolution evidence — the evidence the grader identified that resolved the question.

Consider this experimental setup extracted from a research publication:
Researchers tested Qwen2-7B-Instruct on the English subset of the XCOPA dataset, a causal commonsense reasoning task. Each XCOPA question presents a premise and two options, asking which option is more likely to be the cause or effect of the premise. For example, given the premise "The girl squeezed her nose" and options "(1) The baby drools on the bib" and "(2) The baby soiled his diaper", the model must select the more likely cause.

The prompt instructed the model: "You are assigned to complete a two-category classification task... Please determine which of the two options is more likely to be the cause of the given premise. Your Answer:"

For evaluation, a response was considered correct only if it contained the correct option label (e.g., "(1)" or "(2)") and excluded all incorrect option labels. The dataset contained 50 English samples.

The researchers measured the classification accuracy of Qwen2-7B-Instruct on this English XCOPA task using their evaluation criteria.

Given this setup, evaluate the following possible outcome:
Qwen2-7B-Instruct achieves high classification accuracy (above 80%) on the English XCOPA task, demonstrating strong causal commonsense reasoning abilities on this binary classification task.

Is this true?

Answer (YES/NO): NO